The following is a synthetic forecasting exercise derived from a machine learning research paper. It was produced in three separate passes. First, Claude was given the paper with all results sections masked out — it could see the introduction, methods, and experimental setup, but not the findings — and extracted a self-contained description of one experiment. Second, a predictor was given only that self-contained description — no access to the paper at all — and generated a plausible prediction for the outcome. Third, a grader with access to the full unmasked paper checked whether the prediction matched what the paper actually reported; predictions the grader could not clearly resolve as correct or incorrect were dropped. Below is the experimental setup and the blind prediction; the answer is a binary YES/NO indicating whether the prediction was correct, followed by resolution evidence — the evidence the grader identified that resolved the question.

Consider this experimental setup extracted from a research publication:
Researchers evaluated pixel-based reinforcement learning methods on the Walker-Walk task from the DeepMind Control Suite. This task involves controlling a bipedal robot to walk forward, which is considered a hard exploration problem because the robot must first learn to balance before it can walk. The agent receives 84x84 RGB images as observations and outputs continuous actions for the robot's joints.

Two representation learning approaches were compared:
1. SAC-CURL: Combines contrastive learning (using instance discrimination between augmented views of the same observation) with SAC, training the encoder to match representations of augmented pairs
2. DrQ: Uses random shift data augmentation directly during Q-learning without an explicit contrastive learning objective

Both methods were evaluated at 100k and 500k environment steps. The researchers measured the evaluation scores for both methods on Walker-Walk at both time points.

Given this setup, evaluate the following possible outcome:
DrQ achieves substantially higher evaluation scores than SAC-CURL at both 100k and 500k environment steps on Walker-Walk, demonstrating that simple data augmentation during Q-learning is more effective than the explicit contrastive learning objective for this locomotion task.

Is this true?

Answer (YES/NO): YES